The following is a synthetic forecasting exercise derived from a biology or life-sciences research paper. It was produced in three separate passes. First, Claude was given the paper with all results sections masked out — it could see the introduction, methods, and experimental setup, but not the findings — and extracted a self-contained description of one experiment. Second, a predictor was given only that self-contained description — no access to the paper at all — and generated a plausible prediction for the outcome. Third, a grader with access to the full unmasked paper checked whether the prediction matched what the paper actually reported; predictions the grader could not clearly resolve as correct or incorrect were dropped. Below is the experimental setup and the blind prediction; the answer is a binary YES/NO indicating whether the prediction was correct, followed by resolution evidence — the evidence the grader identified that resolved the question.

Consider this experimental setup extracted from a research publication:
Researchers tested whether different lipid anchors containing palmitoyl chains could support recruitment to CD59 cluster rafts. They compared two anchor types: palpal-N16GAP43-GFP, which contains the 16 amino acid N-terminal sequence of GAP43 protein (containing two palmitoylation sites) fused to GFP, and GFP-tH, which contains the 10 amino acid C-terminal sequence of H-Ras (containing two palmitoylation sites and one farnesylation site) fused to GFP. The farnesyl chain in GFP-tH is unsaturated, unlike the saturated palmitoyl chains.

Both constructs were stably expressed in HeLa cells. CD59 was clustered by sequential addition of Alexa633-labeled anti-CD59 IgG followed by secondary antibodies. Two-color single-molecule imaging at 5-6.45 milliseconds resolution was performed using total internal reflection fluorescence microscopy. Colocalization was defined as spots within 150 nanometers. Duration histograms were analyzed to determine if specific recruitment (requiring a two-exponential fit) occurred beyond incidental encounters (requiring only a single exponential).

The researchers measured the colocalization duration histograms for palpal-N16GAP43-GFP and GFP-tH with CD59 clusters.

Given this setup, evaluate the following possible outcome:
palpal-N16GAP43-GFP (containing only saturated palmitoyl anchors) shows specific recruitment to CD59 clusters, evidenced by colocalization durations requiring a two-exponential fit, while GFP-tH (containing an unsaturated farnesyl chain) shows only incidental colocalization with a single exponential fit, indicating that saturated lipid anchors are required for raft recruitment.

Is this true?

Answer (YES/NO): NO